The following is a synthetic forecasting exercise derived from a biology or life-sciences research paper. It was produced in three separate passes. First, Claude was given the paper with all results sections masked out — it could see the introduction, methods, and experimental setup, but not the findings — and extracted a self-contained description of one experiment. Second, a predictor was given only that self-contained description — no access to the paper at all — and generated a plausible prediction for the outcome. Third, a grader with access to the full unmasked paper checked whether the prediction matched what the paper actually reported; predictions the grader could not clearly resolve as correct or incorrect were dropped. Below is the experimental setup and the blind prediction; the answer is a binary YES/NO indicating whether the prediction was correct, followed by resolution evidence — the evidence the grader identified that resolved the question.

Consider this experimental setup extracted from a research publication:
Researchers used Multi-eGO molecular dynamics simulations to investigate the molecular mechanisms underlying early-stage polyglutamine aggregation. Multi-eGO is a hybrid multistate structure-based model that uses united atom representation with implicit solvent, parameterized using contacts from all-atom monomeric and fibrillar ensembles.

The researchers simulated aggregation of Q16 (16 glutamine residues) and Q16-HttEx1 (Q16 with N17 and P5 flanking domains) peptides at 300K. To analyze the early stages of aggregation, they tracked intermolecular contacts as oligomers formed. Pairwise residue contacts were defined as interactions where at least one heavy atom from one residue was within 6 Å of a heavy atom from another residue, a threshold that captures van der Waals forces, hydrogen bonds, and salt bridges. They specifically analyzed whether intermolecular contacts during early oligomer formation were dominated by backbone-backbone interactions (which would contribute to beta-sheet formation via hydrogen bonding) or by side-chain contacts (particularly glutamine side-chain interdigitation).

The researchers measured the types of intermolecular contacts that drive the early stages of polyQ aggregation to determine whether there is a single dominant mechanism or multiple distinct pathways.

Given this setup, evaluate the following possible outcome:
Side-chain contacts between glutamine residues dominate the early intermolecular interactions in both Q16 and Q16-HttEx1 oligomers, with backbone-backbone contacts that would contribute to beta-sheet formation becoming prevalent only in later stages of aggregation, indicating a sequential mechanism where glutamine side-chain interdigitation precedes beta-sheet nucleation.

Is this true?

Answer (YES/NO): NO